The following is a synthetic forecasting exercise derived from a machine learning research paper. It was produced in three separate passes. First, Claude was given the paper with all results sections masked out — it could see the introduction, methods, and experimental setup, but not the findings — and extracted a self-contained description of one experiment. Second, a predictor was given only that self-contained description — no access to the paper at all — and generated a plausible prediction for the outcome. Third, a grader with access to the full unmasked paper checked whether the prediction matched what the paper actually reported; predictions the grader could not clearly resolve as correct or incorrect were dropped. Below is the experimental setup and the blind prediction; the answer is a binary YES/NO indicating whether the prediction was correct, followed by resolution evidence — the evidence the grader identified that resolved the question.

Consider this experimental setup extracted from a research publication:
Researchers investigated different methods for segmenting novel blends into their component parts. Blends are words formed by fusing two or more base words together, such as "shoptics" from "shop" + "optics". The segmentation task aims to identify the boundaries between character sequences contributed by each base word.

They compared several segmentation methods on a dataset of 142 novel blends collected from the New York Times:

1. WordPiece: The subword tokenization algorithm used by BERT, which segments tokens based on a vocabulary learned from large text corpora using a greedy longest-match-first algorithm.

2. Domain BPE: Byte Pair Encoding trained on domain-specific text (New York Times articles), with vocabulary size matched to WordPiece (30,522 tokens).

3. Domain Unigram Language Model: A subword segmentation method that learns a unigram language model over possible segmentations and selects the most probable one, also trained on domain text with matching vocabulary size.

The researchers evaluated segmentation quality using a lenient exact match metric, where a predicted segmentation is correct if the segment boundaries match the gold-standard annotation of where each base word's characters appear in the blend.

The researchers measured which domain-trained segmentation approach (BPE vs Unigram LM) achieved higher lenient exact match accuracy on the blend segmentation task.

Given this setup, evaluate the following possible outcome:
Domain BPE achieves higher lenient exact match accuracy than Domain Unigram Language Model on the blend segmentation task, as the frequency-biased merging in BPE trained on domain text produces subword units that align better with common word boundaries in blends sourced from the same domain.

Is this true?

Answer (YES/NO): YES